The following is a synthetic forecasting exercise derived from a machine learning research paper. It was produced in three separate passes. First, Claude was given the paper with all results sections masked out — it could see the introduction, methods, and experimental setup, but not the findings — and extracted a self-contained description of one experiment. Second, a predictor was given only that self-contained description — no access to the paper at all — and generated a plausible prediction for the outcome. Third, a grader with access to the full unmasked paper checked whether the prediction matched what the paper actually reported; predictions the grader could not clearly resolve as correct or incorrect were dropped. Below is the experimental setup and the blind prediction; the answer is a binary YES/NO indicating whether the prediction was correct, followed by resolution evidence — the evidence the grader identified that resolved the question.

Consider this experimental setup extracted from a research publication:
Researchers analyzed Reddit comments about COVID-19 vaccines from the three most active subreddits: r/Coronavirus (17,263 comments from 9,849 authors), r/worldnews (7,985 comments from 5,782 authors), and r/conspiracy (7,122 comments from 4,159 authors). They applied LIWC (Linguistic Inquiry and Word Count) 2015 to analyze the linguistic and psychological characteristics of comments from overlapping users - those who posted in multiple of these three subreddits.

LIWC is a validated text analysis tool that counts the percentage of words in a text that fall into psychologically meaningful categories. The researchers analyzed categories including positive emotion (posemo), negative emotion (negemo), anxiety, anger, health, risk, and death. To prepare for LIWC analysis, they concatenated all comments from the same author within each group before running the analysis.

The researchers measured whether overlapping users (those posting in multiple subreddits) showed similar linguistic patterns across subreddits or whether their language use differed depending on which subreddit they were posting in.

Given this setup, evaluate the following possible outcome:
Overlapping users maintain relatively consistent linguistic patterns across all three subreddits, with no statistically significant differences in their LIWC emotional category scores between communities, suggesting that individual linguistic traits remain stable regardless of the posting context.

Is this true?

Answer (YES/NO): NO